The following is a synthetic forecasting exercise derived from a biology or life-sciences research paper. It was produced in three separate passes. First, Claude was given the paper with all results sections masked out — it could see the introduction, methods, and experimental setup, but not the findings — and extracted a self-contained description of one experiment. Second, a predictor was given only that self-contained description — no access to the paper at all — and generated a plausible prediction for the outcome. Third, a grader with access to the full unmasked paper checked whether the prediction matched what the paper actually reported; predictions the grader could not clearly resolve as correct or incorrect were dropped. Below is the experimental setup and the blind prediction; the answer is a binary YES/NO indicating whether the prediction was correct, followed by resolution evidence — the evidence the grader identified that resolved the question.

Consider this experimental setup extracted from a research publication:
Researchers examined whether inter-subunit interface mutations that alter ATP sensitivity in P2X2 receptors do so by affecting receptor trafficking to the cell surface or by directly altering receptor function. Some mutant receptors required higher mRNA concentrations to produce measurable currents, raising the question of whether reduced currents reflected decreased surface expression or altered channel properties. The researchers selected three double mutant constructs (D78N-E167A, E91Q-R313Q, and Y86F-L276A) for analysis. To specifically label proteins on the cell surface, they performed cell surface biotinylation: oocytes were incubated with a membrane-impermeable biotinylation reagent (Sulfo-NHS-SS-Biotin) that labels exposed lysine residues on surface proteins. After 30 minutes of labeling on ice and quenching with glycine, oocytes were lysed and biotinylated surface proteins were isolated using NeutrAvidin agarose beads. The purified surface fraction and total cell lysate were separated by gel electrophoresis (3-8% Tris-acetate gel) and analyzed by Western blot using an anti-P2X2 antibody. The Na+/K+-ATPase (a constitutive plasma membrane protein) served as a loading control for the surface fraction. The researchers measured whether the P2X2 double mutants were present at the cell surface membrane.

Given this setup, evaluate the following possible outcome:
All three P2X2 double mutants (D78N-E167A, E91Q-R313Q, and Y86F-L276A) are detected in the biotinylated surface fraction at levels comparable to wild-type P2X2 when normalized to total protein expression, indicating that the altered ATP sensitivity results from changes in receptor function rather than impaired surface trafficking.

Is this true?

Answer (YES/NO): NO